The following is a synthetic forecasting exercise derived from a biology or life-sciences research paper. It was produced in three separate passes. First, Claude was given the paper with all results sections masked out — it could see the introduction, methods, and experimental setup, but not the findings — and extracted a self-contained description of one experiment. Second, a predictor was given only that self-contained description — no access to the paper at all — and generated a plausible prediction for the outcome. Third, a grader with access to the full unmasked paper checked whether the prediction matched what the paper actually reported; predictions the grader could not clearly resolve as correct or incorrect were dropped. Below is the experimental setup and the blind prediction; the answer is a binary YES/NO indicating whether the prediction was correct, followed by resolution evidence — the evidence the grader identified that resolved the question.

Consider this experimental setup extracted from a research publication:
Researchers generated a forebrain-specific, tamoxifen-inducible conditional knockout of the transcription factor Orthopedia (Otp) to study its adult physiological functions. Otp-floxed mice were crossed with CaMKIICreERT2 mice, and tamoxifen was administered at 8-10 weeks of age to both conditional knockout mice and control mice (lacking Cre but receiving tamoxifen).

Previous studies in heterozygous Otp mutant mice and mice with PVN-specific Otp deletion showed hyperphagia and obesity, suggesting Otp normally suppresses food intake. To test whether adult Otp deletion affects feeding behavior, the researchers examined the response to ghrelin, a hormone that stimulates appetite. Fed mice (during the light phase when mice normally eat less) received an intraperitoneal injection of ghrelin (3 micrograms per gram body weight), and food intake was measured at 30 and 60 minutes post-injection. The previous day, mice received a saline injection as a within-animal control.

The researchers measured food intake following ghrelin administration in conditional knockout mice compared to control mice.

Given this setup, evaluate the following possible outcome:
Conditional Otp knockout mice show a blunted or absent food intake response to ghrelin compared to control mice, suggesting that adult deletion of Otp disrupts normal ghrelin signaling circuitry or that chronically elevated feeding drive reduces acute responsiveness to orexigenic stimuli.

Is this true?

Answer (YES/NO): YES